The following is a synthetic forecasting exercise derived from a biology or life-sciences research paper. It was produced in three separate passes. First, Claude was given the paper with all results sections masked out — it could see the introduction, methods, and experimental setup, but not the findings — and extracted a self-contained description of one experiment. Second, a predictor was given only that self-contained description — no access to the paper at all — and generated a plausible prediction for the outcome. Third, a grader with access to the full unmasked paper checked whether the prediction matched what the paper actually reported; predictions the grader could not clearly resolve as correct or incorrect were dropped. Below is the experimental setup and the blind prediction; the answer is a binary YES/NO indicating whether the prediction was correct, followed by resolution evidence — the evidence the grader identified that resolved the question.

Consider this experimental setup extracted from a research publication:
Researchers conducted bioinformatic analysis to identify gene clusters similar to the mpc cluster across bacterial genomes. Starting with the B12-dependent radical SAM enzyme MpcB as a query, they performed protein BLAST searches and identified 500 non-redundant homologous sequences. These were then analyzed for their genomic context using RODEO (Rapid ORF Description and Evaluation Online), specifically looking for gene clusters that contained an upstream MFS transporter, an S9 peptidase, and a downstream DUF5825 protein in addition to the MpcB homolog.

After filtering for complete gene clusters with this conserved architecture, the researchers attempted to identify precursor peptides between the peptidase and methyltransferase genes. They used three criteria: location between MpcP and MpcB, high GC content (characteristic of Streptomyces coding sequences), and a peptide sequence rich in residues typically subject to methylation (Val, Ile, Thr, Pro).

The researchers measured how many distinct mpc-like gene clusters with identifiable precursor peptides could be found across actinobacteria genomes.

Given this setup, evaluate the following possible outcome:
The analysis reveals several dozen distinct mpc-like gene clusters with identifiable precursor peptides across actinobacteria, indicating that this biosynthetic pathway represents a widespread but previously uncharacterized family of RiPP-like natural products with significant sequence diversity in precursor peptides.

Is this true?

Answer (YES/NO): NO